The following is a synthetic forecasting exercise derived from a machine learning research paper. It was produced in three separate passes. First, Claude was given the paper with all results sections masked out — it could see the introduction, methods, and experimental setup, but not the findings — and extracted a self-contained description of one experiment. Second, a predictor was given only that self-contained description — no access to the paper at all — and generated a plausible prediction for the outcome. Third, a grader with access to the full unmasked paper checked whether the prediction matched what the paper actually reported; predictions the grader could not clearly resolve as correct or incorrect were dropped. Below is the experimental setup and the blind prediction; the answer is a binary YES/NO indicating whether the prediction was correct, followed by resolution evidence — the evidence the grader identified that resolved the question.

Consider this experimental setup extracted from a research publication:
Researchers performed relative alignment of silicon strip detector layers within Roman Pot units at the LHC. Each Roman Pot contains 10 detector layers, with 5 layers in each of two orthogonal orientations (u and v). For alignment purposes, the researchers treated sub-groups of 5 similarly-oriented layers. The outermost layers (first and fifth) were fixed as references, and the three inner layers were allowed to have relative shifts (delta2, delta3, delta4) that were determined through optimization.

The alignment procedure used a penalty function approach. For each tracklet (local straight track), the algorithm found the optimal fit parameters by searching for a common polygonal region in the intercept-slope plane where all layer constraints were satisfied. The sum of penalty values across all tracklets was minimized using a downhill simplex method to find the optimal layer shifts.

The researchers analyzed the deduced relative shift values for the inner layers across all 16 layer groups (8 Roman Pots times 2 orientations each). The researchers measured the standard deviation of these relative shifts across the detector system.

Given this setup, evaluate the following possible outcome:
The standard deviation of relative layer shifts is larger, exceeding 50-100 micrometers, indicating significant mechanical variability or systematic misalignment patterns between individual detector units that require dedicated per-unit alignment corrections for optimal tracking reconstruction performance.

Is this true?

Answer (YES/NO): NO